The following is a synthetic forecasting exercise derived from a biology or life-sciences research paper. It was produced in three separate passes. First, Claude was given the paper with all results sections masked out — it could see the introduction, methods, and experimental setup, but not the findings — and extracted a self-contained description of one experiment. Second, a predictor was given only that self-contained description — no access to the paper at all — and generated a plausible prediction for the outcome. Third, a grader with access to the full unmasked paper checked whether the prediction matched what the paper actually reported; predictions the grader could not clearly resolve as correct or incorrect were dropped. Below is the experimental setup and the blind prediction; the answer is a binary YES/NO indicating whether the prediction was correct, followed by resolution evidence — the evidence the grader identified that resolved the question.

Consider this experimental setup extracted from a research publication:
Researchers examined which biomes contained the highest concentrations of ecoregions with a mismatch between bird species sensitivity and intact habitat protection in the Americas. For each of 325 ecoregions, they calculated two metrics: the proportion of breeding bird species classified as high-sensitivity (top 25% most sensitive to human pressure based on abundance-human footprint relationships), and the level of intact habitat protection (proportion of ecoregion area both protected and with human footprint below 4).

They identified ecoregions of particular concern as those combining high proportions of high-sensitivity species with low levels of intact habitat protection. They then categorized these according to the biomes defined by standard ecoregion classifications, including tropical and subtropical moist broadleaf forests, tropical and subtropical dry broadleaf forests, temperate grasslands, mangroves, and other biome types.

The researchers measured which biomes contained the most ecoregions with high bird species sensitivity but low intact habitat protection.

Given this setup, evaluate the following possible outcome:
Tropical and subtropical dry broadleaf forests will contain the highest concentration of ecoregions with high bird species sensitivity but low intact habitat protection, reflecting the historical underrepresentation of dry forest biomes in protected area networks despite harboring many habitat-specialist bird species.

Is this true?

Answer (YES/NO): NO